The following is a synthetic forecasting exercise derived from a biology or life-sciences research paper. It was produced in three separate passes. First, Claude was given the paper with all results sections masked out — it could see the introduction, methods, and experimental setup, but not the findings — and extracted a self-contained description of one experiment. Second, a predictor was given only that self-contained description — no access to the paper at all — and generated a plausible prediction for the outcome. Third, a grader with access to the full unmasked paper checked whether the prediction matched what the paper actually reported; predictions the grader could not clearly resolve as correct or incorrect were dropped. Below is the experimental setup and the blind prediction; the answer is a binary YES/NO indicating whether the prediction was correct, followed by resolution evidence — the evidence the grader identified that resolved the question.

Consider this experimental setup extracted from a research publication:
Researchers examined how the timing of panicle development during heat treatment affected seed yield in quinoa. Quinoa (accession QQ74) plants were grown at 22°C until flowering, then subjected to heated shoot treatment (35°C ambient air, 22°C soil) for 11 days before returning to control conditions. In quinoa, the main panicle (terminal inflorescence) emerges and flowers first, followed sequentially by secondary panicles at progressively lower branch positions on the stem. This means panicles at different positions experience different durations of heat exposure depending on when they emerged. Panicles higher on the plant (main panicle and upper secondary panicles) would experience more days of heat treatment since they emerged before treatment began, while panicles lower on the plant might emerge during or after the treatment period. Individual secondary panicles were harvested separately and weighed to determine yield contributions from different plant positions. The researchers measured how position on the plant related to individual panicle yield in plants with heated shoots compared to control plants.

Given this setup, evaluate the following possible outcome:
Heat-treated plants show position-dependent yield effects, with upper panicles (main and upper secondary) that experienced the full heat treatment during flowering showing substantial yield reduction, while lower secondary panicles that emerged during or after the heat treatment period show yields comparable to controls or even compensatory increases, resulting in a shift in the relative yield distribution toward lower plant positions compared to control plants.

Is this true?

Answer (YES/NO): NO